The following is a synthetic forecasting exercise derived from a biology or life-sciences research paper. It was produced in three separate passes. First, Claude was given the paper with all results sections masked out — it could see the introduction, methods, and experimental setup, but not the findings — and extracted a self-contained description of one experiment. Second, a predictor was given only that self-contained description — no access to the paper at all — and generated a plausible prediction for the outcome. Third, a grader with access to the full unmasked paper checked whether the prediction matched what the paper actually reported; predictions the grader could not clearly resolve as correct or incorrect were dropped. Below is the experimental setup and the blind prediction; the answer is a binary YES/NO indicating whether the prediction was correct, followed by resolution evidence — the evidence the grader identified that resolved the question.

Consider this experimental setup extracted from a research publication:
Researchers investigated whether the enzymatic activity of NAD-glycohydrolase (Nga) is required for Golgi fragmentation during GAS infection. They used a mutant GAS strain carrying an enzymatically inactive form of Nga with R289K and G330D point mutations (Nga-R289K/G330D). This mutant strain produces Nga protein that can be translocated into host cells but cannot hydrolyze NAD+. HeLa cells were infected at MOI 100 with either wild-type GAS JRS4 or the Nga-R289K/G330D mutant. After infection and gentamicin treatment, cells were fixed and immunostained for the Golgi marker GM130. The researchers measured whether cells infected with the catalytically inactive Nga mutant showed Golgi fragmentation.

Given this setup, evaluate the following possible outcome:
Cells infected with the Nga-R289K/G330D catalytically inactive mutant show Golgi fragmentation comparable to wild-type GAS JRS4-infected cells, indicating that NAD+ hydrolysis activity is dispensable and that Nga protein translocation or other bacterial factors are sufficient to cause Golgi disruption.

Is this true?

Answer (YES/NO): NO